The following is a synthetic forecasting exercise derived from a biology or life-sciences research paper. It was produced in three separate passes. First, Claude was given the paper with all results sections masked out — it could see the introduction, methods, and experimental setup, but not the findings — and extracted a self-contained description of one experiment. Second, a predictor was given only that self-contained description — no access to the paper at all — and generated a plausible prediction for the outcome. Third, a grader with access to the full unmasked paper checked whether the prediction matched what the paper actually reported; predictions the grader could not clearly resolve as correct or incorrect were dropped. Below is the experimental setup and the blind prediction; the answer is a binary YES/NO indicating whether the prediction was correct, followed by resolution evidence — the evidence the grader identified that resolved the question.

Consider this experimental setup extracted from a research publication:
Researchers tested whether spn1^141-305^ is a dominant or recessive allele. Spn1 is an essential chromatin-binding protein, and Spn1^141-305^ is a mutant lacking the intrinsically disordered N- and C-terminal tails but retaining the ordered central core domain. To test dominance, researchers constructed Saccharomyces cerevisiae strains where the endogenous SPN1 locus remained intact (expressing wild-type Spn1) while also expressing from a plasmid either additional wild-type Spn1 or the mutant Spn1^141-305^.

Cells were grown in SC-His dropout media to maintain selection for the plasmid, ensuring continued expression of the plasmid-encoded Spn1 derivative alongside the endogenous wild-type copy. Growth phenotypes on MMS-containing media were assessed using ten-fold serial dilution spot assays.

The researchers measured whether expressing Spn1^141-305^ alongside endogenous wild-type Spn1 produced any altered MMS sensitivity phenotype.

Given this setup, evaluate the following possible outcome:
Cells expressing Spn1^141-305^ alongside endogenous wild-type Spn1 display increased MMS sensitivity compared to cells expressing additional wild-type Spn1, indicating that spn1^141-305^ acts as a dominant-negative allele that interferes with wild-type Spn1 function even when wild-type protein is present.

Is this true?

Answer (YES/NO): NO